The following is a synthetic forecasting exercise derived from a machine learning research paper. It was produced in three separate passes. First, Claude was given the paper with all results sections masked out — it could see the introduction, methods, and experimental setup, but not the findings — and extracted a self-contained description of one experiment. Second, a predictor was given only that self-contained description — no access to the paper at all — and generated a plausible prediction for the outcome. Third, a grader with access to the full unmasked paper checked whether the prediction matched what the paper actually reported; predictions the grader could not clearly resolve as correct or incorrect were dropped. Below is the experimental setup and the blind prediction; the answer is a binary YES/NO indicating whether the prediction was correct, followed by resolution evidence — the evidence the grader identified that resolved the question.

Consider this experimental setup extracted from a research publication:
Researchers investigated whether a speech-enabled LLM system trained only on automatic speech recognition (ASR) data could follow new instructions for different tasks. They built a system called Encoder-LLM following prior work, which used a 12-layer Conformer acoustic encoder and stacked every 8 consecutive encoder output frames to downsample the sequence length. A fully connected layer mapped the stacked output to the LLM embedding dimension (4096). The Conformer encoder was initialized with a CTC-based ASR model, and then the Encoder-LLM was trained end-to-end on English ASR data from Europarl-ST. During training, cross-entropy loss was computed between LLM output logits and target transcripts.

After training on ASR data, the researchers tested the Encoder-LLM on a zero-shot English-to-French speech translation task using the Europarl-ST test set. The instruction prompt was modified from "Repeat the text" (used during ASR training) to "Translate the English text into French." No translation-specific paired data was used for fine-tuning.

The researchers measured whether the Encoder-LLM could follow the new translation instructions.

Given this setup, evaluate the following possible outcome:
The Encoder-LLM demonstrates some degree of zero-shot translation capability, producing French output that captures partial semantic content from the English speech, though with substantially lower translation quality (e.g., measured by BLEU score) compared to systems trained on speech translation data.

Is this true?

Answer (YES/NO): NO